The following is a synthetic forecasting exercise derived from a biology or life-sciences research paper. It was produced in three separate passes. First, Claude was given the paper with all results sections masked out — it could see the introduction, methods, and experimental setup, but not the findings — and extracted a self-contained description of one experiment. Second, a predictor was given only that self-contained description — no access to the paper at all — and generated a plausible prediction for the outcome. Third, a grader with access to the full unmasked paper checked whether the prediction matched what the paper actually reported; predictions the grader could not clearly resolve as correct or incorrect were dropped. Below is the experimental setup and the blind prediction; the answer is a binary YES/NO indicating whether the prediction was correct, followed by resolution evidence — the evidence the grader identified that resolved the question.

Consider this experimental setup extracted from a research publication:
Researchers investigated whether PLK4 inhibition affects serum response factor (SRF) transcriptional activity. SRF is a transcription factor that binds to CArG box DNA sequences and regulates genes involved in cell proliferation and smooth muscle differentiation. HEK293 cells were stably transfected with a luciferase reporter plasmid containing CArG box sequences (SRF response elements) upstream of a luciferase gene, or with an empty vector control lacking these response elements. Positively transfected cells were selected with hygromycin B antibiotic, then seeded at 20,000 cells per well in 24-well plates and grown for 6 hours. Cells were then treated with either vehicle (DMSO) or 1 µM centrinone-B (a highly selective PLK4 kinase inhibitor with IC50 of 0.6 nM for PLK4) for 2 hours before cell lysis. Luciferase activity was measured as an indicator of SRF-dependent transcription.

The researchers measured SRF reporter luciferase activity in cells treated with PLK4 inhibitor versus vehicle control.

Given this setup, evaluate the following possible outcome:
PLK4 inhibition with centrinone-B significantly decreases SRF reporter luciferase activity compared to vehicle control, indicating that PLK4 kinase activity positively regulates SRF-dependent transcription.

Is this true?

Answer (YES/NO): YES